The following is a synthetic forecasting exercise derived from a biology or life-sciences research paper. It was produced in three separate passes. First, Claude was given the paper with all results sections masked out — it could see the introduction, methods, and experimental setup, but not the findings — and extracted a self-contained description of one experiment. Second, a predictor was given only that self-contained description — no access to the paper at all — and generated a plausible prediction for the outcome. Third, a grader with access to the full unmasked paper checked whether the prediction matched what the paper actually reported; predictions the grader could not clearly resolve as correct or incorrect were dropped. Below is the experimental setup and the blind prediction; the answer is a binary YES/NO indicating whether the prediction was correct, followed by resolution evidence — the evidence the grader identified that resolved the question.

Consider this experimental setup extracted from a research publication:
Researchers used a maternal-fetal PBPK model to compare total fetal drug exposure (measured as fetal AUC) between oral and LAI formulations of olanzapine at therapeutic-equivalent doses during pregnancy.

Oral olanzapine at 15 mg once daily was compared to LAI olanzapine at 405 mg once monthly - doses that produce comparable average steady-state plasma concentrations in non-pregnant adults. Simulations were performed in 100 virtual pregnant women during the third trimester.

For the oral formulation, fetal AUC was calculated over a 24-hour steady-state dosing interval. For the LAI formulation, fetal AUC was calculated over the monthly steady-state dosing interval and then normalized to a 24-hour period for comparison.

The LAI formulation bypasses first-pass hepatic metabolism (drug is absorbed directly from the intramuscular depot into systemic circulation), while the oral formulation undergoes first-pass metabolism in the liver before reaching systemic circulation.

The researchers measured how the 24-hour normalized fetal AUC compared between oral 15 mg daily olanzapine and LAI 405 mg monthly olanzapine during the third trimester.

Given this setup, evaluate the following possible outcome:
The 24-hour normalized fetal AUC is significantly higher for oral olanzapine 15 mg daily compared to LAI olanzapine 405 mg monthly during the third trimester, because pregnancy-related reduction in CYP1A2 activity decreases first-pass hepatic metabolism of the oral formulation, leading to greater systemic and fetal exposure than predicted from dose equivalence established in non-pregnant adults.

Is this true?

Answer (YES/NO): NO